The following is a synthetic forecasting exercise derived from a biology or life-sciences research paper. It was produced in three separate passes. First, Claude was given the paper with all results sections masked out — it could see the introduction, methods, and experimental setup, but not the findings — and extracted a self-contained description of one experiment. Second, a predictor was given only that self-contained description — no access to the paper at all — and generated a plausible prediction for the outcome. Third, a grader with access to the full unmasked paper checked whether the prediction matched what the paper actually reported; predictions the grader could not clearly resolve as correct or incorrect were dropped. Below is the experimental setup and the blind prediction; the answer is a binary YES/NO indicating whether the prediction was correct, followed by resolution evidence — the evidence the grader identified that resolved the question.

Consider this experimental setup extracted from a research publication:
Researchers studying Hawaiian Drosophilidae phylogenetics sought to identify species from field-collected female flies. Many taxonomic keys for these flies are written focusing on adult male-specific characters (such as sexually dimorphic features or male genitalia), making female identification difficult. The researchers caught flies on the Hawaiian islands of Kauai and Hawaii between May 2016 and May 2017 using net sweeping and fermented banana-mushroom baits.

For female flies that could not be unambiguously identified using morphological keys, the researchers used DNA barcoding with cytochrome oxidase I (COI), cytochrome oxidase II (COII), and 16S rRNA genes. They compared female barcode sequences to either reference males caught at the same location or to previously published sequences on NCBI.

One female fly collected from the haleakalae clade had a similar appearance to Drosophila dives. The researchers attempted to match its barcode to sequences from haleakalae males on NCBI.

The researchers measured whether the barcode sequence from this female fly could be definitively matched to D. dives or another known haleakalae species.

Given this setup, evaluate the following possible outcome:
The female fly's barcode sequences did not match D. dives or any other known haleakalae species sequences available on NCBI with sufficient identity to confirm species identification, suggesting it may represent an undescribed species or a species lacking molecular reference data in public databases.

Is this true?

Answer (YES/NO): YES